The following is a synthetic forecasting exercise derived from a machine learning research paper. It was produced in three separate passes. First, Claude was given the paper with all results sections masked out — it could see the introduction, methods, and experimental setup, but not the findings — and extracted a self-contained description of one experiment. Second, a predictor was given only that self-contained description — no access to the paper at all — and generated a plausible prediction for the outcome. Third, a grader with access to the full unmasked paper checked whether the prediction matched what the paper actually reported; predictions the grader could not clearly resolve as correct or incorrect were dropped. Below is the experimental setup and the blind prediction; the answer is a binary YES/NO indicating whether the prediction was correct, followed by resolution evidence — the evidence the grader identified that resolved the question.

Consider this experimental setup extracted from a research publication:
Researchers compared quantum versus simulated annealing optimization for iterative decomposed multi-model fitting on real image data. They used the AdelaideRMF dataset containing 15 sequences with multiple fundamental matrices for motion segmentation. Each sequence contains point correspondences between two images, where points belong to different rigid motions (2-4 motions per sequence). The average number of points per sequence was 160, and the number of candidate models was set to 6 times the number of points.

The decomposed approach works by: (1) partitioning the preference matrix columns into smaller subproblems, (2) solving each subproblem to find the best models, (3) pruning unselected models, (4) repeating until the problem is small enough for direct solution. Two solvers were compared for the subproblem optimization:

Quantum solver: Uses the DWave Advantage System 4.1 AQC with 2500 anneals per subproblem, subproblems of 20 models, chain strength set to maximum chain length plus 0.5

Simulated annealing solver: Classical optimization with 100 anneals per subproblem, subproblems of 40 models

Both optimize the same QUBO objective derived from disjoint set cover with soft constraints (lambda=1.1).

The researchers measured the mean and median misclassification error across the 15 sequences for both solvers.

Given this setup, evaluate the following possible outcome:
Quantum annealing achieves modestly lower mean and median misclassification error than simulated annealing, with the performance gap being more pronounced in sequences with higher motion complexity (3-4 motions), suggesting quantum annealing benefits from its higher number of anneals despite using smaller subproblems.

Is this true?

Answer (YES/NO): NO